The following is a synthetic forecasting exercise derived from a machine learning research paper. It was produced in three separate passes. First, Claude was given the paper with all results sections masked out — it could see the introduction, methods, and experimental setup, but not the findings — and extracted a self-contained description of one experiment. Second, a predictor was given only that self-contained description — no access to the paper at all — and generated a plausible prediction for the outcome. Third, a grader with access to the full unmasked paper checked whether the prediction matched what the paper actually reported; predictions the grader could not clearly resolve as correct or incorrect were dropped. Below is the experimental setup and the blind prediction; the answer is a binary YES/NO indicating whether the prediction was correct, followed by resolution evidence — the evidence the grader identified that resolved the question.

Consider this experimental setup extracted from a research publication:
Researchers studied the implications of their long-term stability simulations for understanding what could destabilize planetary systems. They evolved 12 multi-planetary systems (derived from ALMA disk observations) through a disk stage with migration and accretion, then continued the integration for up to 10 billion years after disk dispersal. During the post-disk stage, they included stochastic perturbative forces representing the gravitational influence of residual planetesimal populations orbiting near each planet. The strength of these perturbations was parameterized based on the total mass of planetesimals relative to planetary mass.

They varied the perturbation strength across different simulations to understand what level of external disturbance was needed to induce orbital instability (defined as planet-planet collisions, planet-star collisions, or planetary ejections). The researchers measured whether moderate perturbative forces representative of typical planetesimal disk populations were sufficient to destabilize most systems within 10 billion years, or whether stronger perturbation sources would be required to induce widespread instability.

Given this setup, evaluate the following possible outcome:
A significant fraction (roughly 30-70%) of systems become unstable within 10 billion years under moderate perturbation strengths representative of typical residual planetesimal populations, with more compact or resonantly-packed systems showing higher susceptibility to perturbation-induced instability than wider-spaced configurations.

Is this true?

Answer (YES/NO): NO